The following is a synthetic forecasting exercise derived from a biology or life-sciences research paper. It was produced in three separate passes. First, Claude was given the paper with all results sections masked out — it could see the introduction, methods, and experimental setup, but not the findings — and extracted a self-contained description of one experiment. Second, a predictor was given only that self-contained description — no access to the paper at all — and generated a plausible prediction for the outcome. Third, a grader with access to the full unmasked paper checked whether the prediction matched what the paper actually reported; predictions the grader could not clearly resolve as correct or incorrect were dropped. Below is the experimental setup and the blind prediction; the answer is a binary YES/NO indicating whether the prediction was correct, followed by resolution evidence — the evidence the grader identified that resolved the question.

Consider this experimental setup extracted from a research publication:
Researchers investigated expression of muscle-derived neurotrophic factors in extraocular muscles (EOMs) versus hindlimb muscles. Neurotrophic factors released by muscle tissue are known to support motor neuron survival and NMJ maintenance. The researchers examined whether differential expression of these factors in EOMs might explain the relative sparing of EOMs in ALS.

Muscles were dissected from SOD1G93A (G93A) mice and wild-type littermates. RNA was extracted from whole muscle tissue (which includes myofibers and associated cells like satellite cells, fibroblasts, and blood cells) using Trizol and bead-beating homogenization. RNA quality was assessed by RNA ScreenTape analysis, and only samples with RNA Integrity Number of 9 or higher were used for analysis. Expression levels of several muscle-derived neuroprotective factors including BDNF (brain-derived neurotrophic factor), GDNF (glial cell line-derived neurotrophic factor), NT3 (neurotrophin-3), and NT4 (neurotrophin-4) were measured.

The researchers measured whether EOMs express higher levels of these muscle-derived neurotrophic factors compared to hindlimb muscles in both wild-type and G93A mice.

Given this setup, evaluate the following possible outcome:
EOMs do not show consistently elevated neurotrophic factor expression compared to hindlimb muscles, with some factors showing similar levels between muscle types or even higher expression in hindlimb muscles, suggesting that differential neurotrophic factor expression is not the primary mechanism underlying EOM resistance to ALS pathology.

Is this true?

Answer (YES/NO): YES